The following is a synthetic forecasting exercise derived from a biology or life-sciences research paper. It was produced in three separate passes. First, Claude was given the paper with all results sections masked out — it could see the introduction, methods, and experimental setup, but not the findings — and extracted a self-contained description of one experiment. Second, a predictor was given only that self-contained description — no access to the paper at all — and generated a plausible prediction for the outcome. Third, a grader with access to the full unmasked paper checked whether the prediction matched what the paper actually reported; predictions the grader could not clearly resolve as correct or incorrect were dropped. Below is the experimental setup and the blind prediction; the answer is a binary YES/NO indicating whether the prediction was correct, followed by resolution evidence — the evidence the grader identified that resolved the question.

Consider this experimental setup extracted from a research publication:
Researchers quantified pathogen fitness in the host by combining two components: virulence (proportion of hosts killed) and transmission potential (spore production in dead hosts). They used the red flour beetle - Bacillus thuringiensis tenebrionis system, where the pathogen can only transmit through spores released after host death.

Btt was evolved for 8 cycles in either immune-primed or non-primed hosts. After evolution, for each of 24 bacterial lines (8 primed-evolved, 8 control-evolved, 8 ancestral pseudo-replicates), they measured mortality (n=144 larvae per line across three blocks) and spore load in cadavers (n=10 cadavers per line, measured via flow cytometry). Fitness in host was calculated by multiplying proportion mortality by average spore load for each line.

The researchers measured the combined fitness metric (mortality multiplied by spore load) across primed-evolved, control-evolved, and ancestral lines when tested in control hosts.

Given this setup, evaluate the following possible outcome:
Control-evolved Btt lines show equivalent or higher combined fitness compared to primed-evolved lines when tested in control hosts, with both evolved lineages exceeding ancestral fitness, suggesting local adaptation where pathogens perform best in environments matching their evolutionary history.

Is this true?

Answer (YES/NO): NO